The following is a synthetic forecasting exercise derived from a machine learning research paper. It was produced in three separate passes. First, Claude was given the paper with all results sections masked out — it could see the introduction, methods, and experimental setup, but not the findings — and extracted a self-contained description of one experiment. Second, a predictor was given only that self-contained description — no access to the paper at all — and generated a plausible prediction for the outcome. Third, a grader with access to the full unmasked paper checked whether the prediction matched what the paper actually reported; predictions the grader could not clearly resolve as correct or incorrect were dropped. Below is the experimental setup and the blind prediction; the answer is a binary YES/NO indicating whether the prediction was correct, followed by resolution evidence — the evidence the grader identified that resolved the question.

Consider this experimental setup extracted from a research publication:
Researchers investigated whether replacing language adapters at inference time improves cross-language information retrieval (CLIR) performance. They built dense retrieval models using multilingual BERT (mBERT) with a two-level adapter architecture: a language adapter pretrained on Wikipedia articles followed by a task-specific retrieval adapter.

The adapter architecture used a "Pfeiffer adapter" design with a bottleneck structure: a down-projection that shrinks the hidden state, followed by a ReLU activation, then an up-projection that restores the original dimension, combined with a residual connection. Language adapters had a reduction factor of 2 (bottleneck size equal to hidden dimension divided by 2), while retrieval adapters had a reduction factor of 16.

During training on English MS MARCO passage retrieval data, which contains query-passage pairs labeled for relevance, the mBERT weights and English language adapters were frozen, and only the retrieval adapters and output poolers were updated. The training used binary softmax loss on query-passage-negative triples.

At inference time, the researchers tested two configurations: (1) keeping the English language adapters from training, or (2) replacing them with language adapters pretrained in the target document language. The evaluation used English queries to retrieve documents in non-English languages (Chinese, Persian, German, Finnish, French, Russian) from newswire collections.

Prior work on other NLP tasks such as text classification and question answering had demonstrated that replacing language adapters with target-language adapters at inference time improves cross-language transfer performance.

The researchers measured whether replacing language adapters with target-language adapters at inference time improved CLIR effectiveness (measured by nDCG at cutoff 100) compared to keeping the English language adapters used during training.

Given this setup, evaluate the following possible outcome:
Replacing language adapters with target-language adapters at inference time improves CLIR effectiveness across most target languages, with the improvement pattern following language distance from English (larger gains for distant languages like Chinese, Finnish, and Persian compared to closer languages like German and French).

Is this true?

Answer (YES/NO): NO